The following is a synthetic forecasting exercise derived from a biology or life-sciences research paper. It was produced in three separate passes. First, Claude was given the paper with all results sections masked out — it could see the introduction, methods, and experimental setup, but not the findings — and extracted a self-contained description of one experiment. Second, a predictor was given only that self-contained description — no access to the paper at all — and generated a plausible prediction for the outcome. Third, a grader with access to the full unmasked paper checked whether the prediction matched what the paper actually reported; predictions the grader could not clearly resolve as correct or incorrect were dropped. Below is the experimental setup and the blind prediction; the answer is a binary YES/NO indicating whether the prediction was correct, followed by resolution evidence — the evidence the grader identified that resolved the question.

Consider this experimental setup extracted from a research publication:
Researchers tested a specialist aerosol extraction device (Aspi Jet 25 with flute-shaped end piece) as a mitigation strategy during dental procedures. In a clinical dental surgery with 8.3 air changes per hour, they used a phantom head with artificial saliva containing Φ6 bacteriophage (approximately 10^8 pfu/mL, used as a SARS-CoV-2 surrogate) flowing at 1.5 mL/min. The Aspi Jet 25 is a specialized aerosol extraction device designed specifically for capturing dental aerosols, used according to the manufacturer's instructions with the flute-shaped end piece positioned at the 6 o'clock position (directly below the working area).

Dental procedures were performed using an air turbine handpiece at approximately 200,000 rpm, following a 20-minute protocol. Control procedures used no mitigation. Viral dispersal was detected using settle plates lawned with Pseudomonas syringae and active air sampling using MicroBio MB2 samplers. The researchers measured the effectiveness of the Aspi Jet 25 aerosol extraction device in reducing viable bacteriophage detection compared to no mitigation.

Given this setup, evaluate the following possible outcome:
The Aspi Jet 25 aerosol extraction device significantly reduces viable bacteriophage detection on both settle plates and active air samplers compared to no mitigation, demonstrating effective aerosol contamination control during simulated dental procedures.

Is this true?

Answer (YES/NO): NO